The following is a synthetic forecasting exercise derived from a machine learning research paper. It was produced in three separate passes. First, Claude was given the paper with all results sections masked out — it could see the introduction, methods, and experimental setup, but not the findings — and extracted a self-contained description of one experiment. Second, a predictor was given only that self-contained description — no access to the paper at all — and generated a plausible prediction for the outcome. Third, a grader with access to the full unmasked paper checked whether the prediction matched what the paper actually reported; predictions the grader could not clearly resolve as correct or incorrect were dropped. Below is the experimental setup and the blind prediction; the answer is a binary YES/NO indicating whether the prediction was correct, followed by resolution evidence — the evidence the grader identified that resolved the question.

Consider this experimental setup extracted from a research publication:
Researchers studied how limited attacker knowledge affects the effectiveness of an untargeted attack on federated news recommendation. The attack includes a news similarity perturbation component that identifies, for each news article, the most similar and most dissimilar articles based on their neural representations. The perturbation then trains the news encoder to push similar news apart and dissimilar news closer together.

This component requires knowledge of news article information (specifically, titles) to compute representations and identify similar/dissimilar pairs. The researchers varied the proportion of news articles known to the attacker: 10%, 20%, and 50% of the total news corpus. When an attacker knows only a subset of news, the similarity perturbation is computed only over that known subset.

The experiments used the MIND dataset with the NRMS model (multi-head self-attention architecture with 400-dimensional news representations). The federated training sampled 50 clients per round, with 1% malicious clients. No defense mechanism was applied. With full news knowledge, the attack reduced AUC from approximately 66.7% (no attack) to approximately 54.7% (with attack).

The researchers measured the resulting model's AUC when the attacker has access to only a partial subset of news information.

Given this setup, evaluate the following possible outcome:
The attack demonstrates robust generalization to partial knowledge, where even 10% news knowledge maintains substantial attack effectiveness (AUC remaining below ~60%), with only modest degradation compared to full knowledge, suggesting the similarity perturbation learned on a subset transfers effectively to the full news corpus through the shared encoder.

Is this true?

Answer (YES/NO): YES